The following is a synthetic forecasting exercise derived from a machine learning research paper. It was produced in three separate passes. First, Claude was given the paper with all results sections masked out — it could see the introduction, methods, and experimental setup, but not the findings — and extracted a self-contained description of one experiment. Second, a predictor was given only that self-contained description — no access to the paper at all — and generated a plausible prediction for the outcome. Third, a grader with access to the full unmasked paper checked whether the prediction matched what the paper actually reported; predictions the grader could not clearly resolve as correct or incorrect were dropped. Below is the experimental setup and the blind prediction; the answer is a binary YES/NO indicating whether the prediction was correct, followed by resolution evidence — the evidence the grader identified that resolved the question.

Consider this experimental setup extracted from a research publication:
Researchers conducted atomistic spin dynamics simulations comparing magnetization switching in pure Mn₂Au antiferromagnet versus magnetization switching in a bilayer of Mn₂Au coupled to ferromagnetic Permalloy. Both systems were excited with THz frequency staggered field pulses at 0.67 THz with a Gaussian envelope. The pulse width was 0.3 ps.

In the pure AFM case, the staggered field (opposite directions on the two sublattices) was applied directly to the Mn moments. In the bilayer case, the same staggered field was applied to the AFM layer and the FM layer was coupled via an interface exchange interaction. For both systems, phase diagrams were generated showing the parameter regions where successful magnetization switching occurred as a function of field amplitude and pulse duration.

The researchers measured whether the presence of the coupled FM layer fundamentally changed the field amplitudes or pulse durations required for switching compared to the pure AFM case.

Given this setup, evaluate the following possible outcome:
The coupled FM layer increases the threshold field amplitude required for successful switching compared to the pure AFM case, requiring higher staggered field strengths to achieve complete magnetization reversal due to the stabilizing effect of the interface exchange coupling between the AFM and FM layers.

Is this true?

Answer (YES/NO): YES